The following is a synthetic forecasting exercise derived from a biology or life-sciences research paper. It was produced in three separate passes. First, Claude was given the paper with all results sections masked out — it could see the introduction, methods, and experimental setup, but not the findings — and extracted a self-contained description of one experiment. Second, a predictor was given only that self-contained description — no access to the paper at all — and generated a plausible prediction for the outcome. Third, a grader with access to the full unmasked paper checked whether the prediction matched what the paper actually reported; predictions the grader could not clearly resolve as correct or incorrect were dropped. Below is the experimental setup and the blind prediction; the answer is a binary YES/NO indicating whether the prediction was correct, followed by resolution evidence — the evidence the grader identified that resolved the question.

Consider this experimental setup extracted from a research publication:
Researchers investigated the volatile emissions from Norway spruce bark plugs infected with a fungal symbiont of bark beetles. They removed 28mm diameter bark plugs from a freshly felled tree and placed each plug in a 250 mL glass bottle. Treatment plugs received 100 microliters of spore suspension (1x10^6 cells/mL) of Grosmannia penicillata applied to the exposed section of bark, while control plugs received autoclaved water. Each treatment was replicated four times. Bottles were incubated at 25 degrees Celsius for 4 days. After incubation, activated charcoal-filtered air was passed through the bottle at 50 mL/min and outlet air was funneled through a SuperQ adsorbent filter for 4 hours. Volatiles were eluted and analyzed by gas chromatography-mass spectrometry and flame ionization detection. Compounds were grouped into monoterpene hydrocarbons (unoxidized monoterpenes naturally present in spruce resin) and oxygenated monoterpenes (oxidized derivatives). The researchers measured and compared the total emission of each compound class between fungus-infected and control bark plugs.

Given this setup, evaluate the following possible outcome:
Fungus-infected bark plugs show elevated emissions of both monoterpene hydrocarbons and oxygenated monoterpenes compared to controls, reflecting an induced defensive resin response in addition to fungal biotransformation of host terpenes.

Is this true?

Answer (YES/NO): NO